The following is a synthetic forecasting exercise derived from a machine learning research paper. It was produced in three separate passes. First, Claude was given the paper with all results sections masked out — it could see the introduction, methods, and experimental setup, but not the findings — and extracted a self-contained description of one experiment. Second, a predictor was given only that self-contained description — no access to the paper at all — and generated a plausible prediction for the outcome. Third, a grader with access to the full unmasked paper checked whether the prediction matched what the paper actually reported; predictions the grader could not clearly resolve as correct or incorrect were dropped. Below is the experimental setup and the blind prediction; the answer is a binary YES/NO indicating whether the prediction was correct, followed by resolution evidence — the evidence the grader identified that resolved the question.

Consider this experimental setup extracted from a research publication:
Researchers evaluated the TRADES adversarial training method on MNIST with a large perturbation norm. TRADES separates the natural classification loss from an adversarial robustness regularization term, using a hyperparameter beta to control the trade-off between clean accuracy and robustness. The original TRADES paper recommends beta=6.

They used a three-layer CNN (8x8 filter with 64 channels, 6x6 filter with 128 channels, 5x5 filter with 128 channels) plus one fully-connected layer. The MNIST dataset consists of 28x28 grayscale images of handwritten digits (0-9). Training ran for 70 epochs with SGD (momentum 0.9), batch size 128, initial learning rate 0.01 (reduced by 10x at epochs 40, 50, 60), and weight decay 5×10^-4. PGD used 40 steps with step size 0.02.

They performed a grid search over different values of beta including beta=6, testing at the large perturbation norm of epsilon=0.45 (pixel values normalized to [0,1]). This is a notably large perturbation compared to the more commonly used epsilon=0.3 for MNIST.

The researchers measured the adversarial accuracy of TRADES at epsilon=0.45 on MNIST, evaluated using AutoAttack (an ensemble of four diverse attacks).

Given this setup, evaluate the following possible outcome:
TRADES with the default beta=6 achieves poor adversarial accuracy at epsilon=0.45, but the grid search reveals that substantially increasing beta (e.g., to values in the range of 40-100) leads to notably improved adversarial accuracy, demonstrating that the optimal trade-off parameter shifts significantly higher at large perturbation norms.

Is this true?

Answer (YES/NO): NO